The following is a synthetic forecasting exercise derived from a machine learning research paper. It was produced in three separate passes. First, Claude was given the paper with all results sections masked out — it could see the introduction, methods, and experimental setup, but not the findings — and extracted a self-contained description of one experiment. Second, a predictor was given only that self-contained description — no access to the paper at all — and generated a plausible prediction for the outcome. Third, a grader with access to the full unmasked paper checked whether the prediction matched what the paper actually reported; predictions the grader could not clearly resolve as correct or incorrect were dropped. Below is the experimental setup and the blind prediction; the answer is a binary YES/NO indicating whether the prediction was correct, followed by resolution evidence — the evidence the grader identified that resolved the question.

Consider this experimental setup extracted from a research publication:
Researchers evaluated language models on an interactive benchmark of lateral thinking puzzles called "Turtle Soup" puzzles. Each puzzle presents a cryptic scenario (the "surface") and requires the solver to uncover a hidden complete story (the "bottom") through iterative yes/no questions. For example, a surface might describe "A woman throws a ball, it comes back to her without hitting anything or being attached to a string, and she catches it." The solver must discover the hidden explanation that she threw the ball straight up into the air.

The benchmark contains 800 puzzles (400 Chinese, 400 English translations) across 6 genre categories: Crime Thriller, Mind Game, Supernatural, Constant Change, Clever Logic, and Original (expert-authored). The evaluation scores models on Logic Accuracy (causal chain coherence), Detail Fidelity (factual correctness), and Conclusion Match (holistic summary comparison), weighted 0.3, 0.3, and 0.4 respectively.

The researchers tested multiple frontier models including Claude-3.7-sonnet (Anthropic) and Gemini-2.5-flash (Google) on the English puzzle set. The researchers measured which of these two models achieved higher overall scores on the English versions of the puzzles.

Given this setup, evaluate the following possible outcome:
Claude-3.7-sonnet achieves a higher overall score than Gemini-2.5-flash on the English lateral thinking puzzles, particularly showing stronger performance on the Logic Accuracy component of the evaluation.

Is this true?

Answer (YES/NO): NO